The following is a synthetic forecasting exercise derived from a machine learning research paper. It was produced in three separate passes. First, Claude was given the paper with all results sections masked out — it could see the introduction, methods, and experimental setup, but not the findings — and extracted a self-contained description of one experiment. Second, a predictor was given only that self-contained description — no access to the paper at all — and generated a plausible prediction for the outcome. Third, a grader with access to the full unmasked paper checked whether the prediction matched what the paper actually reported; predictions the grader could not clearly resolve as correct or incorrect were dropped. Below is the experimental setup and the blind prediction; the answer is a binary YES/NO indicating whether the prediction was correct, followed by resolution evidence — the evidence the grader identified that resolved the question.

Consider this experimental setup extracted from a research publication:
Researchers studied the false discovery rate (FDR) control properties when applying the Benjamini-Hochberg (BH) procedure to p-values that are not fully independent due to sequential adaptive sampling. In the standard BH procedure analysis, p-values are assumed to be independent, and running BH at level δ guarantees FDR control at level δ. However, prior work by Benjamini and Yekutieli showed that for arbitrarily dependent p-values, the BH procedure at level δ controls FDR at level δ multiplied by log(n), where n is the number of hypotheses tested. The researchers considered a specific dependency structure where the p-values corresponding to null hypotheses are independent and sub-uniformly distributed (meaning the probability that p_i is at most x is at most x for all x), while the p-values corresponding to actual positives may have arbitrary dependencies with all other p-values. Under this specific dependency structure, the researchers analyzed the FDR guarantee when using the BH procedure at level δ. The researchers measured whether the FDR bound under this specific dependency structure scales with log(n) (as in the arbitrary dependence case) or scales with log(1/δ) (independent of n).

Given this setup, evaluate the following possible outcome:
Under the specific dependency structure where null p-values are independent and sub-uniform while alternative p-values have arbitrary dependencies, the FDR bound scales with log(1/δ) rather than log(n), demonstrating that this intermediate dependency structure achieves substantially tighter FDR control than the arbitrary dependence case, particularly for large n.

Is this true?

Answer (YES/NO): YES